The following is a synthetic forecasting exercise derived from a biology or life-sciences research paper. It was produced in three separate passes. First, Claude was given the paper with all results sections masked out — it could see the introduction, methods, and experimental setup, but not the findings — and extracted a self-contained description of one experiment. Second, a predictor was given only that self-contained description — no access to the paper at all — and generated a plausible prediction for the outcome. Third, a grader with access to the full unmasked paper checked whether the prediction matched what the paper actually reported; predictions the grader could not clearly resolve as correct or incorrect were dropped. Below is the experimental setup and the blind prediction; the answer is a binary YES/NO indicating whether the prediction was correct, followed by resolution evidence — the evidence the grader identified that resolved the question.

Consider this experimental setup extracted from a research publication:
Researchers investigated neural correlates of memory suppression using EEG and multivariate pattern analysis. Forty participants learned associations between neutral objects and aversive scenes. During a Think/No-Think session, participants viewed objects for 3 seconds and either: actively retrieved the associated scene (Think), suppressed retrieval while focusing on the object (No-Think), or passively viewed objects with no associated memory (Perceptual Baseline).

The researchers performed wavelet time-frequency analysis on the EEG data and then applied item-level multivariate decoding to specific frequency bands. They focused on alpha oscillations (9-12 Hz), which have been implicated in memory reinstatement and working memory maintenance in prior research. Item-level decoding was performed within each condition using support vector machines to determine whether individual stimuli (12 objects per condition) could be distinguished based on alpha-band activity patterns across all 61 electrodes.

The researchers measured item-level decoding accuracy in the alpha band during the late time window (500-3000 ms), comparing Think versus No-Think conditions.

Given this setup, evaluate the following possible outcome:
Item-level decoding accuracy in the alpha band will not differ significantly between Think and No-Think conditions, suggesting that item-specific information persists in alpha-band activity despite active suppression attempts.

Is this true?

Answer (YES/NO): NO